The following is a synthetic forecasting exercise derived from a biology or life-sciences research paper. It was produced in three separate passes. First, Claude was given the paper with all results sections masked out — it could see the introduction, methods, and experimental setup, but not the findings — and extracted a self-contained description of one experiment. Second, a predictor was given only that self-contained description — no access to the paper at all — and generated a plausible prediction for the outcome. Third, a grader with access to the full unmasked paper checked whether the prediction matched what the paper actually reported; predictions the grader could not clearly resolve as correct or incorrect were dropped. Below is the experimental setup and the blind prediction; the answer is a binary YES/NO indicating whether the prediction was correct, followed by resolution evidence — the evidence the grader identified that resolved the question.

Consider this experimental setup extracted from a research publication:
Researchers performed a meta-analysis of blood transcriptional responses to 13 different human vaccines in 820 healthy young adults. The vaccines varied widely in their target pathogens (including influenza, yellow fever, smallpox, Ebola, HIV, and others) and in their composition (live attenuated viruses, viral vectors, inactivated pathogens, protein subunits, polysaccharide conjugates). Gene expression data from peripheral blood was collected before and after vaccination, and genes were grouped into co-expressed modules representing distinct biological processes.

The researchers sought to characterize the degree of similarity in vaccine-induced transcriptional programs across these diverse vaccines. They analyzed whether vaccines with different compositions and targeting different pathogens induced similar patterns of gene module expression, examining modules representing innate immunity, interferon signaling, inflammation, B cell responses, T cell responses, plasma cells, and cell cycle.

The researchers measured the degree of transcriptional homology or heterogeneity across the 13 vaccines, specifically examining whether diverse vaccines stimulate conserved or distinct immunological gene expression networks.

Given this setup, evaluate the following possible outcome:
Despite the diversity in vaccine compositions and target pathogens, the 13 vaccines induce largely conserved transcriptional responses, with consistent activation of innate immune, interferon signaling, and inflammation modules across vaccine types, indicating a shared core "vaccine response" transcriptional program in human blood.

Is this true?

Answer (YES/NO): YES